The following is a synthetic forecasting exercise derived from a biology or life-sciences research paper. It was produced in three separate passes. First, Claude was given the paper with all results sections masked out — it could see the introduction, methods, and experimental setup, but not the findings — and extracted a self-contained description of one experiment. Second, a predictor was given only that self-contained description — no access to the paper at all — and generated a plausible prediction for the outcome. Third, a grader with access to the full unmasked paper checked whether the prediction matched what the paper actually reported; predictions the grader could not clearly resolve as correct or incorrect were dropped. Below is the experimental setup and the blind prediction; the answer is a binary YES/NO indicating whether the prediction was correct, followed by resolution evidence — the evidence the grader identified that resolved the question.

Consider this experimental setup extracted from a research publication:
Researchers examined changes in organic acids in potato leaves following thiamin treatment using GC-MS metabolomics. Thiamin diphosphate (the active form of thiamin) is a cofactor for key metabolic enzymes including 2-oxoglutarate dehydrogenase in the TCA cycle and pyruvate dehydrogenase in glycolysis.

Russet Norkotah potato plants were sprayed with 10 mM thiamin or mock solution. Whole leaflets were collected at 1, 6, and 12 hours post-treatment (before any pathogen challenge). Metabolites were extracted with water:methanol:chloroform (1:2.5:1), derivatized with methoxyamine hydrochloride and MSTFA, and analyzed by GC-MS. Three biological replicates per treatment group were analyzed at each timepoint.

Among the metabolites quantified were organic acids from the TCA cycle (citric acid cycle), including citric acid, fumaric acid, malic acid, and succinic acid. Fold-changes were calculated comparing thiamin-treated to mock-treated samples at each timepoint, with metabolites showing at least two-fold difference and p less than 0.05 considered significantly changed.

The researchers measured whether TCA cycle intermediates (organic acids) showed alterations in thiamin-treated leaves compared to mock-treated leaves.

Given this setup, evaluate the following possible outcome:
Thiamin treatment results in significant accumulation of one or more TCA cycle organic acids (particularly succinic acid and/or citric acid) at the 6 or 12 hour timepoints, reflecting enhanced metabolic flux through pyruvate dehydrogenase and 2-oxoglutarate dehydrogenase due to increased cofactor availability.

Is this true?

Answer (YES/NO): NO